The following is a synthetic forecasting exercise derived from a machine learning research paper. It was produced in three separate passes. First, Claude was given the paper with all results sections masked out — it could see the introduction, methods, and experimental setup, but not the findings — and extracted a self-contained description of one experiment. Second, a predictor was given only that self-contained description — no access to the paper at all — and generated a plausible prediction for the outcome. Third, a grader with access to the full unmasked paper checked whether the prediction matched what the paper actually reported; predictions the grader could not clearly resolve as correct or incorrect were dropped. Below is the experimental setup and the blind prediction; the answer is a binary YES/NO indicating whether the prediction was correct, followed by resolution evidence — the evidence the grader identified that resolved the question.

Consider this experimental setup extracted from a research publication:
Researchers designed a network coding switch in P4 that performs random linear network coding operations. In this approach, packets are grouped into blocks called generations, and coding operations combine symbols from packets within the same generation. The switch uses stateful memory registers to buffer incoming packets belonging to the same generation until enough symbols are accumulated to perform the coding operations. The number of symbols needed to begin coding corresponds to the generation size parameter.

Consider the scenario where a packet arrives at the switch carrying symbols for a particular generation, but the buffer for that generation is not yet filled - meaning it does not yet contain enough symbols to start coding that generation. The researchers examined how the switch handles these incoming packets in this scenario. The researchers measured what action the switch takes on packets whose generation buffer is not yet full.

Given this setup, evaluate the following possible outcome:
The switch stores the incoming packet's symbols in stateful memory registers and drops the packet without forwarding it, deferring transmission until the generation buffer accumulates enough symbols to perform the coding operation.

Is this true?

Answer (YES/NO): YES